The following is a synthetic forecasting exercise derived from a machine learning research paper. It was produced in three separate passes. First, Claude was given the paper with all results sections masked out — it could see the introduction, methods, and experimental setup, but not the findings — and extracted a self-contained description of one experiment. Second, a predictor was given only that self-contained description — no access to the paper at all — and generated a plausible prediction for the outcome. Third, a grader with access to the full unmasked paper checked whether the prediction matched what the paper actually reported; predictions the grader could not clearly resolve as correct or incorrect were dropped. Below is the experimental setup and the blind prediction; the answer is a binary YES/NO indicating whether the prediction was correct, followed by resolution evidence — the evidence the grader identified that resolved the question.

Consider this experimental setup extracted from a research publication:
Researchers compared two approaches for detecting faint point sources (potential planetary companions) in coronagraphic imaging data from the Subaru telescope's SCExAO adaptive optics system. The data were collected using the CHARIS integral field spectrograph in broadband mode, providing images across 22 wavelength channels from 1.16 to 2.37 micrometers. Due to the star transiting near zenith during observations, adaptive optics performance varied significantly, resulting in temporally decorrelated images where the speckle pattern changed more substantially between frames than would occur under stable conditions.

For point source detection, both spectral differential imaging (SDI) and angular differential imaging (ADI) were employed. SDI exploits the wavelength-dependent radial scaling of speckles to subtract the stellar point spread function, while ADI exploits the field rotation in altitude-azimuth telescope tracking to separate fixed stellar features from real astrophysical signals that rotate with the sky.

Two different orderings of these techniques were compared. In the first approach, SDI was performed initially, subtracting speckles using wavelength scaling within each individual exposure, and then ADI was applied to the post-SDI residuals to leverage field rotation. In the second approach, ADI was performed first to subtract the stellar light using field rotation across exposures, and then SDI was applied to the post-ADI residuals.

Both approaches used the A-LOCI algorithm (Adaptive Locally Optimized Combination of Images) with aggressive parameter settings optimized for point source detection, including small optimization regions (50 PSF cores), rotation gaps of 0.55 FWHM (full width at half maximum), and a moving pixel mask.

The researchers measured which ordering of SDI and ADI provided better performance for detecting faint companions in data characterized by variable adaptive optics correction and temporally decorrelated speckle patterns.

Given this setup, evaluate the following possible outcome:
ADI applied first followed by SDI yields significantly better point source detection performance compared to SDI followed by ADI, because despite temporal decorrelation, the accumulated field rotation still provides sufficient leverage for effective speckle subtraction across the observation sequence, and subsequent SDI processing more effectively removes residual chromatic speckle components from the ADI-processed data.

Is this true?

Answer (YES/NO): NO